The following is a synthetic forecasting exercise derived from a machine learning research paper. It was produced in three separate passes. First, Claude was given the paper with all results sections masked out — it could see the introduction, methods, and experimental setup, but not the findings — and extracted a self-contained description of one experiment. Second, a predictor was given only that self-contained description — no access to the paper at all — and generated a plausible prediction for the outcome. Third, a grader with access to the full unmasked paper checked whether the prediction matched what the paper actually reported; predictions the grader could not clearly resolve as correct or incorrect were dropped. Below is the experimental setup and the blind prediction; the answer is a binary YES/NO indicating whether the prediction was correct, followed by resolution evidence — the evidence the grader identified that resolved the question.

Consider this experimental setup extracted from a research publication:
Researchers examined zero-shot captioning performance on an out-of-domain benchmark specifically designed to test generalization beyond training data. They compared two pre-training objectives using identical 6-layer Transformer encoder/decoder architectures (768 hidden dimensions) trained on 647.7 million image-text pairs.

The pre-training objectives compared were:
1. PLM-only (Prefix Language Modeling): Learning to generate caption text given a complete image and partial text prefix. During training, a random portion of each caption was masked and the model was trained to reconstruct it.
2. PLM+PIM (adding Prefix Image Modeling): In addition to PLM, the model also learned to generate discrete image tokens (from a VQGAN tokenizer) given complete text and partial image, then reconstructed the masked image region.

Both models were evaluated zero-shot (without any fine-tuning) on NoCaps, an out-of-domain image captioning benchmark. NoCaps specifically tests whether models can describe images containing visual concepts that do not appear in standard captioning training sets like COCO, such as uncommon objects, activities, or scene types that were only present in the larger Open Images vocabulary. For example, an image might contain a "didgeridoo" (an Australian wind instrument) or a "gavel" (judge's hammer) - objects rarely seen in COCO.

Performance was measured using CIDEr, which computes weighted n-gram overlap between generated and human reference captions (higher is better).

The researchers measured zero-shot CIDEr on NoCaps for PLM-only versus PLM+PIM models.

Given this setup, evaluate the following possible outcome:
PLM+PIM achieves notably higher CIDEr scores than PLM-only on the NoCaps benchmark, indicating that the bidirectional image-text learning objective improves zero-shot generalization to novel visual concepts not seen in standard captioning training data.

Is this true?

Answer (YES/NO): YES